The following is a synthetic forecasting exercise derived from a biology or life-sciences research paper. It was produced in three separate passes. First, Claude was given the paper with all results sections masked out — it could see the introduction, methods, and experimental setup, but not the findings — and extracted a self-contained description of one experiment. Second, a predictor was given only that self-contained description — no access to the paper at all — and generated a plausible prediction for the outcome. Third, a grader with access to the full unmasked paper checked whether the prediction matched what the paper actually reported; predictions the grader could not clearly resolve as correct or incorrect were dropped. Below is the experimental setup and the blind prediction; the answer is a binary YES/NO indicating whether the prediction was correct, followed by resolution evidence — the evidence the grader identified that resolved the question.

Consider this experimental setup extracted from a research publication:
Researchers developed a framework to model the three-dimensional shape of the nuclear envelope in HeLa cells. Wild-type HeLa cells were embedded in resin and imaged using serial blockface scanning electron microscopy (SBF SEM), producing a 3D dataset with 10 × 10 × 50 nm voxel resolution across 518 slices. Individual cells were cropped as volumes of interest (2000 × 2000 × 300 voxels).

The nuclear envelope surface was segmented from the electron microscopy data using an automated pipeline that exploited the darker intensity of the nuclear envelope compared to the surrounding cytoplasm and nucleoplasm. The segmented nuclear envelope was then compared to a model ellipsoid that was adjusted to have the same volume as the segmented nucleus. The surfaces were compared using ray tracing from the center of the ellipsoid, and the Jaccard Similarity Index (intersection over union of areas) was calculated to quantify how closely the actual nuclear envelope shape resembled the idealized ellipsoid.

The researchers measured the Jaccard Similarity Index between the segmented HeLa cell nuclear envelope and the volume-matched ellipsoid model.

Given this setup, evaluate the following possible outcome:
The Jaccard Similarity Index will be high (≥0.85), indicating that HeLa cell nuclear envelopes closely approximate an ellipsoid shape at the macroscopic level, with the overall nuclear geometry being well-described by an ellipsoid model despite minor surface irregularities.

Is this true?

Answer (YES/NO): NO